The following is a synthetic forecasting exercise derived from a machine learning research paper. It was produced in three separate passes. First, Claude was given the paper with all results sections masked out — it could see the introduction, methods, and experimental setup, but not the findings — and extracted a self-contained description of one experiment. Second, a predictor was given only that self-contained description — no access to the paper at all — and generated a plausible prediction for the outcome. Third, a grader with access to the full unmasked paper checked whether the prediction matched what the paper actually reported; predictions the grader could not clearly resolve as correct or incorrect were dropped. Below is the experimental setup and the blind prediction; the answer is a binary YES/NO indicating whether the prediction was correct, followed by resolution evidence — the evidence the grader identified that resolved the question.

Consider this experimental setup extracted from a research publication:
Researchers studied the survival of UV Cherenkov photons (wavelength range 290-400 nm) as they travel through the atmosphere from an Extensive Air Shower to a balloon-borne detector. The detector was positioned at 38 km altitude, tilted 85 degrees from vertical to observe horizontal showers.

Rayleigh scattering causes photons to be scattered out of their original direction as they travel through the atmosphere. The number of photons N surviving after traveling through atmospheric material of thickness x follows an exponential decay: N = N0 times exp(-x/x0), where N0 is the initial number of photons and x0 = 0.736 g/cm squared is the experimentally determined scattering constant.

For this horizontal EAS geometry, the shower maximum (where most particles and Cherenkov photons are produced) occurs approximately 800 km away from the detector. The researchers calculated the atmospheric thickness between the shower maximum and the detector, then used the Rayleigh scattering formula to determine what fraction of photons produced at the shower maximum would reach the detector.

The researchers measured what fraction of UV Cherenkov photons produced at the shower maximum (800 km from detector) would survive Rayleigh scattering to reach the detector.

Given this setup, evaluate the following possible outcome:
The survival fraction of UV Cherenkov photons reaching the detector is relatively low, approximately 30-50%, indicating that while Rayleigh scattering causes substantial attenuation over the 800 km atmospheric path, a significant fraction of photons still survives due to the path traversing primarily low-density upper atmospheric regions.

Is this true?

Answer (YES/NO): NO